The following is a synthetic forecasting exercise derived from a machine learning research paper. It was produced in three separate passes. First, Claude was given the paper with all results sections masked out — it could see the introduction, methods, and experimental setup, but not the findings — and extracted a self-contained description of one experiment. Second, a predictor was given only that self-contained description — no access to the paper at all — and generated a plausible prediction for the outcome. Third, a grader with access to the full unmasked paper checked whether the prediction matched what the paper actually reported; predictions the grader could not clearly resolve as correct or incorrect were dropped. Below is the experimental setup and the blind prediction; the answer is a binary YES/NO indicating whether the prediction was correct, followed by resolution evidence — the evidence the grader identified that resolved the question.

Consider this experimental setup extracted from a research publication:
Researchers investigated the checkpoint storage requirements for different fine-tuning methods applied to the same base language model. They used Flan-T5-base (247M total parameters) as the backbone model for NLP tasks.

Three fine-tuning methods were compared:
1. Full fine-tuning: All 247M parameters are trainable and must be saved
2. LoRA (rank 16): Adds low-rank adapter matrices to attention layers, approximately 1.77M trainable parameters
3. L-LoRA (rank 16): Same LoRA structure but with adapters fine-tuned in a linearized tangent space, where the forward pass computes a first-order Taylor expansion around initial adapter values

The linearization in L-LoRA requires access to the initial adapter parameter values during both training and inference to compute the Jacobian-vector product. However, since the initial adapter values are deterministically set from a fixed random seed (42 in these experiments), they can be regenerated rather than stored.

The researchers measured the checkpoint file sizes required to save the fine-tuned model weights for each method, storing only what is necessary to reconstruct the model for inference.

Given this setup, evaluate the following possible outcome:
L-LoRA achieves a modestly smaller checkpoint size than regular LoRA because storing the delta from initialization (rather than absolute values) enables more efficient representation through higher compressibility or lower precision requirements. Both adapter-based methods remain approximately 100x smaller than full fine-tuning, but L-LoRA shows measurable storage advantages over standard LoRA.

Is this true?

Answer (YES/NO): NO